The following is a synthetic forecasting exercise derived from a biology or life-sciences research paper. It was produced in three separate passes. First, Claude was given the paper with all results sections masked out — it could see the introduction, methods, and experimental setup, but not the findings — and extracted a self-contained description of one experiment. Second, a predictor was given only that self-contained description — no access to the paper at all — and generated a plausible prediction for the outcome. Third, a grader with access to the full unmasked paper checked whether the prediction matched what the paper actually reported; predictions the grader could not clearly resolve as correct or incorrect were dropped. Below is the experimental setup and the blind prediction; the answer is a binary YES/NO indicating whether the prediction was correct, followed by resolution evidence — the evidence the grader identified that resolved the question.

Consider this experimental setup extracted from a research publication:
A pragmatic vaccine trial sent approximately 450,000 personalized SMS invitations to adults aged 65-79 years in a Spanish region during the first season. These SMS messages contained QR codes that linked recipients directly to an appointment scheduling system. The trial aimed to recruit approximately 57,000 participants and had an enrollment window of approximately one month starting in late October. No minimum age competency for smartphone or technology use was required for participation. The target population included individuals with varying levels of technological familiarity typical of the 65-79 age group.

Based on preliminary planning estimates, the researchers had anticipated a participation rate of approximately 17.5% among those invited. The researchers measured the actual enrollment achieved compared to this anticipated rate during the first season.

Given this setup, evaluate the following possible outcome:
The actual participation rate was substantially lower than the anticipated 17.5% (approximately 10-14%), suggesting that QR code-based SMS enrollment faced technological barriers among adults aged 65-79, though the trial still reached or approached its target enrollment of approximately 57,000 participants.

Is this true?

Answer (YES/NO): NO